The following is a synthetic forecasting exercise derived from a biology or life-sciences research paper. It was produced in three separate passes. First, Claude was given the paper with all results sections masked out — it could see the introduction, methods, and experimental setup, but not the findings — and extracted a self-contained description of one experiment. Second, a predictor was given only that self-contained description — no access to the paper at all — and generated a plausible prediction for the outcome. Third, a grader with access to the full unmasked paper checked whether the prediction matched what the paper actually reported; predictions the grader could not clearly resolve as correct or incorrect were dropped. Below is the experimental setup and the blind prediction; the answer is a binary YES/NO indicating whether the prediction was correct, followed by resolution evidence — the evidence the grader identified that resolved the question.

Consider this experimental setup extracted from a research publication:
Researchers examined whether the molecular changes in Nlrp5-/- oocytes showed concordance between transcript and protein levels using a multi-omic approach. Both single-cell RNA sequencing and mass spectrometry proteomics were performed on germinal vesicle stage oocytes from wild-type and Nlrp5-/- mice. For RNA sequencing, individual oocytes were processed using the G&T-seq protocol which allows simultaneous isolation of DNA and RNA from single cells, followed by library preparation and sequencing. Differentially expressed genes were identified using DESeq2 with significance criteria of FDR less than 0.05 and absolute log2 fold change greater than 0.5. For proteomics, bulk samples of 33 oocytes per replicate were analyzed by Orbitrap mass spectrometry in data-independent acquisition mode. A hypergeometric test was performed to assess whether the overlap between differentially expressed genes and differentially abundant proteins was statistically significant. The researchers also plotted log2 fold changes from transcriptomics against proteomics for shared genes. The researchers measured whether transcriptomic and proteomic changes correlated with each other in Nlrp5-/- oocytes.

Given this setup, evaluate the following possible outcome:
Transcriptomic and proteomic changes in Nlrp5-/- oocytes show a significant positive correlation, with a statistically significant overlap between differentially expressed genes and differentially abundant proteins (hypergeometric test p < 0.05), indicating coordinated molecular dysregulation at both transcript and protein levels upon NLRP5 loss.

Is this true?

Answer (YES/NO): NO